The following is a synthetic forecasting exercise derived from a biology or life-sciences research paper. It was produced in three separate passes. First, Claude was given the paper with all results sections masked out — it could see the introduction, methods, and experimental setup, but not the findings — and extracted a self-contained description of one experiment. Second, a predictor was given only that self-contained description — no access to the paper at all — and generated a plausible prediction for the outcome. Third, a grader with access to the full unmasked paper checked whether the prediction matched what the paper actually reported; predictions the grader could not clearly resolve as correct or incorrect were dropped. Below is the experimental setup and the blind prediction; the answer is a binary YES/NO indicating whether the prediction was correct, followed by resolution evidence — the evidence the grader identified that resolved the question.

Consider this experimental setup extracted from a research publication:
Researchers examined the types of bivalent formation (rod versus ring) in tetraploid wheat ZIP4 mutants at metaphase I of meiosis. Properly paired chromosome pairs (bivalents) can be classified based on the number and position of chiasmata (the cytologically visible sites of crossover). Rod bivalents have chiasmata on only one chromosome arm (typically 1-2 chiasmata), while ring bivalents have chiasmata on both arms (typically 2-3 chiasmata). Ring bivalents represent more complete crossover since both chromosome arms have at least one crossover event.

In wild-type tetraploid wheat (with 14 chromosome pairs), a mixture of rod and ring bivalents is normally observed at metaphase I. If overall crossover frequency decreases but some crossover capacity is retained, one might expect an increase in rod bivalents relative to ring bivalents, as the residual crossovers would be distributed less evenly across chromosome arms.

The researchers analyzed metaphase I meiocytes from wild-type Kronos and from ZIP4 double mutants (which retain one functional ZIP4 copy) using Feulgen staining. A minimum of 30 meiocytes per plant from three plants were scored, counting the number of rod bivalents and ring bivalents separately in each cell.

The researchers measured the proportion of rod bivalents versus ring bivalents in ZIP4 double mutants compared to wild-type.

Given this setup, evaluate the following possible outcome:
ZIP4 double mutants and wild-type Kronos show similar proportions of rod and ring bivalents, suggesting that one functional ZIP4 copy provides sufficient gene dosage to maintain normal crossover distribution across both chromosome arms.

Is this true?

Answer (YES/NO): NO